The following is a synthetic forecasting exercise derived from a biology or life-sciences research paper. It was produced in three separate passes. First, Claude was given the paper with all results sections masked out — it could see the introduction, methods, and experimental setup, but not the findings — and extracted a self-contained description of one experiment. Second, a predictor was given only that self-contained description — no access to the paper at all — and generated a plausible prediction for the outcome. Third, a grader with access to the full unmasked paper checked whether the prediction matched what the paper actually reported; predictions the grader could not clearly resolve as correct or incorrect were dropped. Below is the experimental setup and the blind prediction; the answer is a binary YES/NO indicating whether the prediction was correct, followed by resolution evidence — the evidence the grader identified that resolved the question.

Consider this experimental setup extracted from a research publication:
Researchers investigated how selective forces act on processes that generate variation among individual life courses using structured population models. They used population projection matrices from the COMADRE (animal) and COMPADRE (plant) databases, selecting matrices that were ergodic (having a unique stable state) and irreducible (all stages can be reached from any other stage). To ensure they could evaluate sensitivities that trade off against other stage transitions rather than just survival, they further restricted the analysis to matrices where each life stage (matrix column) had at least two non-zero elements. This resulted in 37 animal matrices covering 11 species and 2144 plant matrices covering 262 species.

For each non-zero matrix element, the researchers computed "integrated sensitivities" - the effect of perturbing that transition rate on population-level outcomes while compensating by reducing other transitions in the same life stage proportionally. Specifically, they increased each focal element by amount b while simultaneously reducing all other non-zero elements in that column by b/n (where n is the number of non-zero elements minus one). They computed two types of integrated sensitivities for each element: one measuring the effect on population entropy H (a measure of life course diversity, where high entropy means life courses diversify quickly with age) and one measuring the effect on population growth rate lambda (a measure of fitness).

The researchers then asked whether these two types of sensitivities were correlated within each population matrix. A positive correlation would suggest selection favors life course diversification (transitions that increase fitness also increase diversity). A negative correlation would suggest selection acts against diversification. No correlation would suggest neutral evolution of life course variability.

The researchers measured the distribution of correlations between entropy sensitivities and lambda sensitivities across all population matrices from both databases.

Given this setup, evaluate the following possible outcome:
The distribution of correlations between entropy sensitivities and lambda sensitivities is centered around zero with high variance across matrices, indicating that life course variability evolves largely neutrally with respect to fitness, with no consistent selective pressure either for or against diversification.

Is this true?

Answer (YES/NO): YES